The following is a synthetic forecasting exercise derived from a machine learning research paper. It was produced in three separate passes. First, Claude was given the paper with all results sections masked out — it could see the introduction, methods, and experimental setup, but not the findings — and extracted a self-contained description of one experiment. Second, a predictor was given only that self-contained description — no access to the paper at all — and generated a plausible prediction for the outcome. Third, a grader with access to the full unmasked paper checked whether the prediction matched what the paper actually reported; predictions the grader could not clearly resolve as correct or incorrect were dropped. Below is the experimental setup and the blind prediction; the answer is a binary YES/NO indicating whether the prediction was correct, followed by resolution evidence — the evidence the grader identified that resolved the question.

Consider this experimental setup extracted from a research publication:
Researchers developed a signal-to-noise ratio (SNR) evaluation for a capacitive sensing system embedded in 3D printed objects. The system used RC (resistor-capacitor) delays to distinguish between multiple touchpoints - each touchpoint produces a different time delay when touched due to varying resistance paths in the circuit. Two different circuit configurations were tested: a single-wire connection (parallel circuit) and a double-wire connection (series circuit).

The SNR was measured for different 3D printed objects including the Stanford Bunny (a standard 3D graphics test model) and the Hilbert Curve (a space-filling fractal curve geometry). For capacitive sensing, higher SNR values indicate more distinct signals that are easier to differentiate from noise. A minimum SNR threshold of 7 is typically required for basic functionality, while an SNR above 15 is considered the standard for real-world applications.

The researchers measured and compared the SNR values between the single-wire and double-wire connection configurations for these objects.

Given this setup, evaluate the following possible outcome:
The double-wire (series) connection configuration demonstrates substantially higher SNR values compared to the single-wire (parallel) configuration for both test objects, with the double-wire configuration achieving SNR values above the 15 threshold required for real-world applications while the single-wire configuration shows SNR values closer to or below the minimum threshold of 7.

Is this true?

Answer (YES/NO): NO